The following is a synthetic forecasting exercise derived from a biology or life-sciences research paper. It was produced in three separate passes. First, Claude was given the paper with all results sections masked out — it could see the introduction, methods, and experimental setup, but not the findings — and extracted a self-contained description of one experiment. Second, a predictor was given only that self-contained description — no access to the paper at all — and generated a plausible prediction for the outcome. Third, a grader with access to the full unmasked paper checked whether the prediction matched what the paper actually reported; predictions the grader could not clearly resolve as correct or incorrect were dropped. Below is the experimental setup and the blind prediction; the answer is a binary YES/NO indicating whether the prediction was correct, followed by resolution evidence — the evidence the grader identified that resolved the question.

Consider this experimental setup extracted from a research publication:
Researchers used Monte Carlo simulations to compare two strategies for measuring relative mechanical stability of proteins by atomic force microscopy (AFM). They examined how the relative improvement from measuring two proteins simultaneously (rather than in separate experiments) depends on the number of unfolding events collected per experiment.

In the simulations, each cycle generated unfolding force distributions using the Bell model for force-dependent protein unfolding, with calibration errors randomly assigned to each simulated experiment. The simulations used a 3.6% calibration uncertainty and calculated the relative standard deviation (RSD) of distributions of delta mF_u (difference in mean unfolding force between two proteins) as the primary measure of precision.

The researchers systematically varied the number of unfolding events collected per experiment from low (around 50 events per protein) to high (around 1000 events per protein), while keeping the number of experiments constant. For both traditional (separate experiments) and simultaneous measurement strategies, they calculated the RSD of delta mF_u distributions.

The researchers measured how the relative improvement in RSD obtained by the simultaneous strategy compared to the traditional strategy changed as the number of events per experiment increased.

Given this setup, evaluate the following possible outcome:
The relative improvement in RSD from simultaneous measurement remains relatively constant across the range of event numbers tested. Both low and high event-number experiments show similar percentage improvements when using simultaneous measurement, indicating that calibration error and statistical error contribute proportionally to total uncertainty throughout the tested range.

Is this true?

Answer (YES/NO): NO